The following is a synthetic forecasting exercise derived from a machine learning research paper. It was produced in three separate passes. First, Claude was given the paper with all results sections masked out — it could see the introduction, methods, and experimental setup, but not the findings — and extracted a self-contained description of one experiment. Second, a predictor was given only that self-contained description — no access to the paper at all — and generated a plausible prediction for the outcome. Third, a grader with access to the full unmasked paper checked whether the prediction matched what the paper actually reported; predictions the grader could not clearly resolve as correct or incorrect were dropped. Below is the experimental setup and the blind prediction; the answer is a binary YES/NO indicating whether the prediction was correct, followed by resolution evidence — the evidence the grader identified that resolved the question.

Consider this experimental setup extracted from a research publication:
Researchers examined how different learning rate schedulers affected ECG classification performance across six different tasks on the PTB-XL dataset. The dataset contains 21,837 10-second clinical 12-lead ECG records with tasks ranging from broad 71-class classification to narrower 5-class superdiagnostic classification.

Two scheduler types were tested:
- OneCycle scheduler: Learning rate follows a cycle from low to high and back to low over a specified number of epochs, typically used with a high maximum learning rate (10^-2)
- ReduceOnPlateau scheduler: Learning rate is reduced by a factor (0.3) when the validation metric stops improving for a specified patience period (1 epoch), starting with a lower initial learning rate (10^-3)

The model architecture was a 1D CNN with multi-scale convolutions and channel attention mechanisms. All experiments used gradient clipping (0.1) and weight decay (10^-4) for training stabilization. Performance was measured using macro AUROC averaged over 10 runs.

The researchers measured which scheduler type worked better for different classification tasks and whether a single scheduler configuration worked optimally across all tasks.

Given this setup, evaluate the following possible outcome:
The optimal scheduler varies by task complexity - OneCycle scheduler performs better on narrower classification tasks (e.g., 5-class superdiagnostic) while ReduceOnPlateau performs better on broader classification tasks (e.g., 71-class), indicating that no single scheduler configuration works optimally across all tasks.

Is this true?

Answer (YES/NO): NO